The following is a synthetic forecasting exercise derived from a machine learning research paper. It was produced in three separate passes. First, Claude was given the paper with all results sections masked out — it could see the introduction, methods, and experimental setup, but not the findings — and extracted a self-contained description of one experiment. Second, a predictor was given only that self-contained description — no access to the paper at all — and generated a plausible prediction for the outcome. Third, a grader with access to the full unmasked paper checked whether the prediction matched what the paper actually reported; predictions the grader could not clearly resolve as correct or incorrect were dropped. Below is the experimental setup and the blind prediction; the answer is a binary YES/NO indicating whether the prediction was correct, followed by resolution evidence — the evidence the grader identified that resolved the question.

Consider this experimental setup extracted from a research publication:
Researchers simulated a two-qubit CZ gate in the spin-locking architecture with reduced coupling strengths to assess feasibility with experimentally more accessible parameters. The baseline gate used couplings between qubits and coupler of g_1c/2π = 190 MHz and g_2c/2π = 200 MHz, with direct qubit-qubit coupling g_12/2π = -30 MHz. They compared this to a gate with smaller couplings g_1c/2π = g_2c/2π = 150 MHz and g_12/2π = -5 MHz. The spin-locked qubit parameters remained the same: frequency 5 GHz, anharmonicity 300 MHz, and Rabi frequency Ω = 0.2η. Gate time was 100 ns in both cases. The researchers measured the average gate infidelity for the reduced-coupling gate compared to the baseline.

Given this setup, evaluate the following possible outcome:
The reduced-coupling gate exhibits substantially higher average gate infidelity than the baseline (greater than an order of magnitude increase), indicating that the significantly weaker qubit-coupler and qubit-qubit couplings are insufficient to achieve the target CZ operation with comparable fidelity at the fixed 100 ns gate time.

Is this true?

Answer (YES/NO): YES